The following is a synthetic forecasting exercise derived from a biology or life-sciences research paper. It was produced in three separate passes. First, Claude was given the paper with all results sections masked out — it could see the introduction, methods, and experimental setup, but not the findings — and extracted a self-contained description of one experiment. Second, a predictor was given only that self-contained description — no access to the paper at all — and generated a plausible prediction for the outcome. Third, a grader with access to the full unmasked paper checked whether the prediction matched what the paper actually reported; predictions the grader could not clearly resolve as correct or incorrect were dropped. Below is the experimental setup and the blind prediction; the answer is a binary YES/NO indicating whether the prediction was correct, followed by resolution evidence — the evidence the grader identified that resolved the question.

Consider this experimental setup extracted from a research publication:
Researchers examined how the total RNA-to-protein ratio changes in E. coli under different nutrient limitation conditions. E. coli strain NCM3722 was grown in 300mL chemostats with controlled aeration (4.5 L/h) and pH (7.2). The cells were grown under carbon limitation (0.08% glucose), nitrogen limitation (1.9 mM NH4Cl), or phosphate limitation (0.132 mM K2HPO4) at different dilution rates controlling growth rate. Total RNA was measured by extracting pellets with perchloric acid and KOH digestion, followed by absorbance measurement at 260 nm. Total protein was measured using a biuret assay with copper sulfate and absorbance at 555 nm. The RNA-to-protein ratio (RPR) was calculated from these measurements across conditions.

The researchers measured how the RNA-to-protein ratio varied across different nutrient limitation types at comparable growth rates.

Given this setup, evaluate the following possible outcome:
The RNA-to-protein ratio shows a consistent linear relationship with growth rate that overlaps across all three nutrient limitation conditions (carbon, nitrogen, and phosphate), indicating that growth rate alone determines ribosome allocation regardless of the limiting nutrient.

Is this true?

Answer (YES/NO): NO